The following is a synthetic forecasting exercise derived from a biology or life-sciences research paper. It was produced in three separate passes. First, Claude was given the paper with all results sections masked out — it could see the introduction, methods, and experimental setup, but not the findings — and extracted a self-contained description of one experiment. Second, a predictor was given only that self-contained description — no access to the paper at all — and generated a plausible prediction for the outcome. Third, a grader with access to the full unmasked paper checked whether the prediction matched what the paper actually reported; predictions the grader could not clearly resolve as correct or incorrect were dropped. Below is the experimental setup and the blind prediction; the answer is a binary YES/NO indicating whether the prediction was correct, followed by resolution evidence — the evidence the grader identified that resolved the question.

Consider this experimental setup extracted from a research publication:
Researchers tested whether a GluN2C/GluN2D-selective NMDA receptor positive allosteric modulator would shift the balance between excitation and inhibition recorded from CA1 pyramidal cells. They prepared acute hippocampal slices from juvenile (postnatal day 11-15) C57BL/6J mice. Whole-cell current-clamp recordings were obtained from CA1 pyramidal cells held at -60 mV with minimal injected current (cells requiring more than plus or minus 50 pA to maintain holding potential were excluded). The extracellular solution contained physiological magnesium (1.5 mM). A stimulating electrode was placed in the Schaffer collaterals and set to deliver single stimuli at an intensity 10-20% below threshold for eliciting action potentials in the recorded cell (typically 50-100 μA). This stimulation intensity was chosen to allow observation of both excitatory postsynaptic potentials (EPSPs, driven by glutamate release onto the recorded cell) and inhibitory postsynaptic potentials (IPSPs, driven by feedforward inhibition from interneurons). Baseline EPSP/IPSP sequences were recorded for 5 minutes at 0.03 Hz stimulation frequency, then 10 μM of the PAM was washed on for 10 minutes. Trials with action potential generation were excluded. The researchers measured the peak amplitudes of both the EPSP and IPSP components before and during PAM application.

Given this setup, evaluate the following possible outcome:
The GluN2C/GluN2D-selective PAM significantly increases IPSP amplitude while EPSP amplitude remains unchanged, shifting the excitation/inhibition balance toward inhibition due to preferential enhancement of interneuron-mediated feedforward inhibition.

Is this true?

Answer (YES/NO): NO